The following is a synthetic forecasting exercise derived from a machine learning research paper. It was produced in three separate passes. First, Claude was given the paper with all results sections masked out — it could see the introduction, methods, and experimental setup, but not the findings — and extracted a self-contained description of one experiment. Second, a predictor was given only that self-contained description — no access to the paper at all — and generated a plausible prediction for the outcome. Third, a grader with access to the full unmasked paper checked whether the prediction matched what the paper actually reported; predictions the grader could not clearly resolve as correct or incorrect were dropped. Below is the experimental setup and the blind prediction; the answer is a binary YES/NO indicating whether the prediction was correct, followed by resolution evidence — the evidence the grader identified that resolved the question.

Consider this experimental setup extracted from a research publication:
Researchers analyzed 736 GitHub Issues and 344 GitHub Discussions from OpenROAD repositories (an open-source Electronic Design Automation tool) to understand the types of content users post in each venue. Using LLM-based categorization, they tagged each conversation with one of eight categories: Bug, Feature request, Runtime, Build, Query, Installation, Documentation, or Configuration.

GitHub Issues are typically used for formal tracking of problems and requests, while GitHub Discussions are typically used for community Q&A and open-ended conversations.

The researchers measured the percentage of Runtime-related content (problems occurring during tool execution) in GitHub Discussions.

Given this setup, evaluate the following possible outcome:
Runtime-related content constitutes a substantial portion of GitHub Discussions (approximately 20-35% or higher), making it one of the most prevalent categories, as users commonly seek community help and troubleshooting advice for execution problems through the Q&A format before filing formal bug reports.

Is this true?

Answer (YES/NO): YES